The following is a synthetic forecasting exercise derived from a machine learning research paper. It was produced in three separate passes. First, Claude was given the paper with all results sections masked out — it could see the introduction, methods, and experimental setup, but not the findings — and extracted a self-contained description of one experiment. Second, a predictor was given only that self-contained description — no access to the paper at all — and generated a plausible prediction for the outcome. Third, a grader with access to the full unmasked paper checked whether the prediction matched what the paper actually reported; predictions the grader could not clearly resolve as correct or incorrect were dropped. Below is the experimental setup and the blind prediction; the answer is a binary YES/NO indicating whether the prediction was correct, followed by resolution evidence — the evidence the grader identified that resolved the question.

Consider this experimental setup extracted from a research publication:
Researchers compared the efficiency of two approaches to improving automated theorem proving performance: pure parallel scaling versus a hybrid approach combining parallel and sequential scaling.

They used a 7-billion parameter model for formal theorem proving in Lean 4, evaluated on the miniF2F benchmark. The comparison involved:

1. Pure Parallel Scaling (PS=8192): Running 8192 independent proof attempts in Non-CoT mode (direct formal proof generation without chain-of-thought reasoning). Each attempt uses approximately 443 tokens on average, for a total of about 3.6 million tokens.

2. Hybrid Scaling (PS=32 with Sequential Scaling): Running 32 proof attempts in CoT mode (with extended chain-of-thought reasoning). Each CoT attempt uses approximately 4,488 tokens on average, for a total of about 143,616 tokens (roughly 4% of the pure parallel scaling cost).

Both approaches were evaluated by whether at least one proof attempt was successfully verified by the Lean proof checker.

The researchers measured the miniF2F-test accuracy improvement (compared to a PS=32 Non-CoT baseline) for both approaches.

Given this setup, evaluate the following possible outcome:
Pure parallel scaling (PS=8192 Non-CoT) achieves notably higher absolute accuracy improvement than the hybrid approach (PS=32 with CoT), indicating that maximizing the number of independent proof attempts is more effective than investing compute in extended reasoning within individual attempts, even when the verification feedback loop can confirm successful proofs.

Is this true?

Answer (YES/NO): NO